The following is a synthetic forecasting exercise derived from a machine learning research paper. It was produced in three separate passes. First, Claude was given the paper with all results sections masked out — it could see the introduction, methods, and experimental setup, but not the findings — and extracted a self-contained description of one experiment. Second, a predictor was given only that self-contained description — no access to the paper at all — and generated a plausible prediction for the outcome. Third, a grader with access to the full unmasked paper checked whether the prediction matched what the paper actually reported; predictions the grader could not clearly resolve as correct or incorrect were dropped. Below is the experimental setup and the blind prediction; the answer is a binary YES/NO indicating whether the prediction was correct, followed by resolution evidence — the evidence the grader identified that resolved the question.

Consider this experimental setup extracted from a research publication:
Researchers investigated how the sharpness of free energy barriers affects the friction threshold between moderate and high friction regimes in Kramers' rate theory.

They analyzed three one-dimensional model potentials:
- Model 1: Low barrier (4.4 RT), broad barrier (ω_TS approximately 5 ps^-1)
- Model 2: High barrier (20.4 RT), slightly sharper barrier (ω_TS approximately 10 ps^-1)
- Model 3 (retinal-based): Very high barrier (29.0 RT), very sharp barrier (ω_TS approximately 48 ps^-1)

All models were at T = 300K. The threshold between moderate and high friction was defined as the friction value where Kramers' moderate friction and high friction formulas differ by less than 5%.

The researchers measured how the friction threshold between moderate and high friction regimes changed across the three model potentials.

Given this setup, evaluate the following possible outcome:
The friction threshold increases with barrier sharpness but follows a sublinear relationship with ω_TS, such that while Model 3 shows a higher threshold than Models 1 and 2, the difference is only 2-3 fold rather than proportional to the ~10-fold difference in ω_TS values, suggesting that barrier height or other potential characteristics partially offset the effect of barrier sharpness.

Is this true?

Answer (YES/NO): NO